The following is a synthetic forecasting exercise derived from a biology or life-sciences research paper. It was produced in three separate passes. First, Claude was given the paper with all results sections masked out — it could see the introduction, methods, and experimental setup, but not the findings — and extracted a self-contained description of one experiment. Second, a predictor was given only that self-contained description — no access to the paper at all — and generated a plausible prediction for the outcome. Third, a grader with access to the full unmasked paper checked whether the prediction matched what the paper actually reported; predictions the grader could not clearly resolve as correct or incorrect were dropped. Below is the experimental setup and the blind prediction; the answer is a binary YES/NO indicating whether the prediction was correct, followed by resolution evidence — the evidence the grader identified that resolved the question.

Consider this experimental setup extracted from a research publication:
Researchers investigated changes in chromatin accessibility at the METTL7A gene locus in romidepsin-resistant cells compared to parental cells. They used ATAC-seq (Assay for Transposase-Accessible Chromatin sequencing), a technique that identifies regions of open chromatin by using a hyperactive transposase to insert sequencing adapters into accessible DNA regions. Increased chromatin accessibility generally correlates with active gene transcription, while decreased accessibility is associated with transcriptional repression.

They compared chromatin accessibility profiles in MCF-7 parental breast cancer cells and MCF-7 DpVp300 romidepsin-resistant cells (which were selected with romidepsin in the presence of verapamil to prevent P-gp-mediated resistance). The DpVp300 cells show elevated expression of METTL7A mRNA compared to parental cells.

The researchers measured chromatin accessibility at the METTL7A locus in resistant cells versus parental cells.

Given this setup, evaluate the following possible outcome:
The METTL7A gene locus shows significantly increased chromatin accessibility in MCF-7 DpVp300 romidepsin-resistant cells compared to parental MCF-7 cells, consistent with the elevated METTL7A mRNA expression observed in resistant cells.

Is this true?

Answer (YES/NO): YES